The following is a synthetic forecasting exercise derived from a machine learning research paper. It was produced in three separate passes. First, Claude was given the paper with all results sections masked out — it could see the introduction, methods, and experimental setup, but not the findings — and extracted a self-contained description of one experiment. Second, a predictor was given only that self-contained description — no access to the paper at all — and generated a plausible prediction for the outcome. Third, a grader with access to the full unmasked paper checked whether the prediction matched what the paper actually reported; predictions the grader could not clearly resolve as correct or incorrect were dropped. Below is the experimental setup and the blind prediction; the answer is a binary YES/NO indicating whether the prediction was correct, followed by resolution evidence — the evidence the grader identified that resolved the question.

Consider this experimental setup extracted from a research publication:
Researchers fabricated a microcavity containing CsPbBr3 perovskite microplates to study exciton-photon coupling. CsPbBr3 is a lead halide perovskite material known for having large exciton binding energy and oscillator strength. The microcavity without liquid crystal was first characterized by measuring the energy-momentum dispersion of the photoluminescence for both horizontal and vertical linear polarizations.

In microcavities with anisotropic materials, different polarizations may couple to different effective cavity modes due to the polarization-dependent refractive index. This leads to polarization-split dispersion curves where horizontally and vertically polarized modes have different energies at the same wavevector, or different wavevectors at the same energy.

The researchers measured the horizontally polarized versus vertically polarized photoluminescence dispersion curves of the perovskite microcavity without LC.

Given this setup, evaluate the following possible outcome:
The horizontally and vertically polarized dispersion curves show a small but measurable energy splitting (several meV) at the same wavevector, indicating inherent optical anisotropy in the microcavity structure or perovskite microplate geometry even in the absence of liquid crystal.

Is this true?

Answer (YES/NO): YES